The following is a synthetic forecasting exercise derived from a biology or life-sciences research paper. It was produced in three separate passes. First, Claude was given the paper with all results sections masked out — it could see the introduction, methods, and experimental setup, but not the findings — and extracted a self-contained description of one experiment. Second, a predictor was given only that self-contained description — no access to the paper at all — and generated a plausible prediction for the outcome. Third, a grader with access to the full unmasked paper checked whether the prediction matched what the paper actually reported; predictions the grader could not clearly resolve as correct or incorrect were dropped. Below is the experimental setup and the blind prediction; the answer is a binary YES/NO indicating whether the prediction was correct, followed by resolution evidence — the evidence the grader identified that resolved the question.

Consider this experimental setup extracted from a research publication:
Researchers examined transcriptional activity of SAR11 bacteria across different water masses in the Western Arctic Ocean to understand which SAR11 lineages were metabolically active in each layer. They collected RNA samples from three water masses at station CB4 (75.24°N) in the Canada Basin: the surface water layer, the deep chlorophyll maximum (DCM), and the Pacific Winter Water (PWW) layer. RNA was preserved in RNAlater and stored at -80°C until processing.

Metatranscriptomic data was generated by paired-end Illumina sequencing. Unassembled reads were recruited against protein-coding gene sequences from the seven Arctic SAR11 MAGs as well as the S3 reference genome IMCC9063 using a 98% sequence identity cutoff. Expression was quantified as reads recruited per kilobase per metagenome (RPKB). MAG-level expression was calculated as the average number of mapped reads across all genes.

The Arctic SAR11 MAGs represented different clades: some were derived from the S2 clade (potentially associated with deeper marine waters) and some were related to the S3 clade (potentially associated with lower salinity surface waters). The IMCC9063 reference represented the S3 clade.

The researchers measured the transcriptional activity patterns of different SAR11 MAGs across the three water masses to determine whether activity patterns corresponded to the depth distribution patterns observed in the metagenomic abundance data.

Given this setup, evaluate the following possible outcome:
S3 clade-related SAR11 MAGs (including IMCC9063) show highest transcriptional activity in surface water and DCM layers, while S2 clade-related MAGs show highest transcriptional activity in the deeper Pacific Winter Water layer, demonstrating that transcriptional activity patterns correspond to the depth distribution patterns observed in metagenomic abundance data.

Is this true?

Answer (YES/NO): NO